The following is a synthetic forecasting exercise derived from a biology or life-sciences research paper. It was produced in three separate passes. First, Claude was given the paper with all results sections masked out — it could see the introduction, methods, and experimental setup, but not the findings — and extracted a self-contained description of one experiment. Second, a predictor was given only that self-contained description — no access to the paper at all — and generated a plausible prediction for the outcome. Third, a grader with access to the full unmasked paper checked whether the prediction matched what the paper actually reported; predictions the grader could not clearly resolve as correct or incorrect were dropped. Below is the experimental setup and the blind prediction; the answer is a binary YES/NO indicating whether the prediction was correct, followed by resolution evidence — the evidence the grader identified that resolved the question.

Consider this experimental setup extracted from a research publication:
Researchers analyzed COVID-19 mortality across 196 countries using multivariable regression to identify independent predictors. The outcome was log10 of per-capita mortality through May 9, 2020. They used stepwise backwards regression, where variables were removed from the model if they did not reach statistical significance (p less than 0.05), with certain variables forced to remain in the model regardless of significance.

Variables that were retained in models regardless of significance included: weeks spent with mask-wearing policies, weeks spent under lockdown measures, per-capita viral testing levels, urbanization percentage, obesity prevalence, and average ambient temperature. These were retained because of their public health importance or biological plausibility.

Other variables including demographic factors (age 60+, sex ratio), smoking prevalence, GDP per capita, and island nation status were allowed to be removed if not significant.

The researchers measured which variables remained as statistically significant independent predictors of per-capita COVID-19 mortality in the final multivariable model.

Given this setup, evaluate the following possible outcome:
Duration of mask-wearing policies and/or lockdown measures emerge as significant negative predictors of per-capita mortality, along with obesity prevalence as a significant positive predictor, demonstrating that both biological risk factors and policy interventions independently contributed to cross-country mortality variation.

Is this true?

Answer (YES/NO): YES